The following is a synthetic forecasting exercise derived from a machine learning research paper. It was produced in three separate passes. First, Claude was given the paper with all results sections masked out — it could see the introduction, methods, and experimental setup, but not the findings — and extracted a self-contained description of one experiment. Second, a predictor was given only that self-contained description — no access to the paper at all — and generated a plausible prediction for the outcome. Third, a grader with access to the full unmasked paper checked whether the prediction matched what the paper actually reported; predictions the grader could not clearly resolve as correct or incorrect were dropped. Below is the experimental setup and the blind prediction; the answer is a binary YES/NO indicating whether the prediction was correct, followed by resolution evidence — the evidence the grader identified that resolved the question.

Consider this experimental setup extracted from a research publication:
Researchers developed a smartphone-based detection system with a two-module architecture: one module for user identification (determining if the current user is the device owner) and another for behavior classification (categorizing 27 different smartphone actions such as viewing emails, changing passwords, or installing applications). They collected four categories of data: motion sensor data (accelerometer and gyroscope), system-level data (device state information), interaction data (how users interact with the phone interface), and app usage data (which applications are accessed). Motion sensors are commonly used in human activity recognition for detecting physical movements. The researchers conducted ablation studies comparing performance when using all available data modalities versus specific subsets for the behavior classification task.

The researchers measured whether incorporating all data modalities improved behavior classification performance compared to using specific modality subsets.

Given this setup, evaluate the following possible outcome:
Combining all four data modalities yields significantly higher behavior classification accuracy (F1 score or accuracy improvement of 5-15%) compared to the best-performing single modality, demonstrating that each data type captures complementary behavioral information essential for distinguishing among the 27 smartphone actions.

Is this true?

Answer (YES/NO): NO